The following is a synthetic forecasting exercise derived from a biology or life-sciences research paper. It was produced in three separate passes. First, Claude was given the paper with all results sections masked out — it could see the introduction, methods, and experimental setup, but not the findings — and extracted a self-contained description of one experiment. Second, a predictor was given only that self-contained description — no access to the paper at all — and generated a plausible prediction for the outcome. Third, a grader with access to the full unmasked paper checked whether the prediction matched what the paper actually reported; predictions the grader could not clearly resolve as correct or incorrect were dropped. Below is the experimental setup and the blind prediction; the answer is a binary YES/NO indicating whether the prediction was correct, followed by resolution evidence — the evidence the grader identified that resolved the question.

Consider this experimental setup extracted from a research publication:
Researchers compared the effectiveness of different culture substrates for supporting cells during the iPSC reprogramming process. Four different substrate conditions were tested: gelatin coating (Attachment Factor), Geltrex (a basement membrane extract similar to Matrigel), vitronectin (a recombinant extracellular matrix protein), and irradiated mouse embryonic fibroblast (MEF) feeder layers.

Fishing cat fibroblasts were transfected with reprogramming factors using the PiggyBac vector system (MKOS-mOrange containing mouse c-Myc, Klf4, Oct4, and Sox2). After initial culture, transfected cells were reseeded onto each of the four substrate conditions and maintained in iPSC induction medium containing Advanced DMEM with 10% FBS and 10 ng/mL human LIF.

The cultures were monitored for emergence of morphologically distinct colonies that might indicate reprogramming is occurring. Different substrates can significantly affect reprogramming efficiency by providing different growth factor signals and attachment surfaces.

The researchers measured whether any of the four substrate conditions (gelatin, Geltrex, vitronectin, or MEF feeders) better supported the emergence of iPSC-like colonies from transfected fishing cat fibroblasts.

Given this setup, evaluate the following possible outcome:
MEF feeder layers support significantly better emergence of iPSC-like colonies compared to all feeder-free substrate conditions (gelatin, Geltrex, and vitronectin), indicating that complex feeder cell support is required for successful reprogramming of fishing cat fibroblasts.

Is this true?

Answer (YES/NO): NO